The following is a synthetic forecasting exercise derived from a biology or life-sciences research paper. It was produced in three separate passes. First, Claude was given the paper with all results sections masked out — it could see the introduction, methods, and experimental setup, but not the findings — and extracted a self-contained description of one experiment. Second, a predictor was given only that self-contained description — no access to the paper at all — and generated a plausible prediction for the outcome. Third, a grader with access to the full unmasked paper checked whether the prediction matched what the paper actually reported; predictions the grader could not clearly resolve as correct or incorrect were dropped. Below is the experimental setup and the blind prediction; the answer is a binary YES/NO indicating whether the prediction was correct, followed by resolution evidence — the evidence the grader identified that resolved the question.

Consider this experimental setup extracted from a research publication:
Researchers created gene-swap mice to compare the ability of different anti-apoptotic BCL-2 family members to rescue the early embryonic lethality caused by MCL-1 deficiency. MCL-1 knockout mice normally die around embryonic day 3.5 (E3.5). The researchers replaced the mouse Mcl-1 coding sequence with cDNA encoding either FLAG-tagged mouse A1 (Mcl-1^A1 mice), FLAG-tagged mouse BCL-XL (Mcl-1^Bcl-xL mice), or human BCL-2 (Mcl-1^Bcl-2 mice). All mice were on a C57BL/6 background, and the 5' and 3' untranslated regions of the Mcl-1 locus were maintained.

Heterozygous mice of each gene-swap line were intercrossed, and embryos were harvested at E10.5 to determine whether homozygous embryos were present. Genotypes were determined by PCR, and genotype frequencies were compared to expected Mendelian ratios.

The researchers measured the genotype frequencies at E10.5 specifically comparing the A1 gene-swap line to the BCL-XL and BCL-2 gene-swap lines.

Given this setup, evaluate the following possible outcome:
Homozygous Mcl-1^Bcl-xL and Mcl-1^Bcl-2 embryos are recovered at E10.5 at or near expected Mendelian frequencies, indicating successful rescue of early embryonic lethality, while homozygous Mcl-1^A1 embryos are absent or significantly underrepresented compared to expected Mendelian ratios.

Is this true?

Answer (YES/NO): YES